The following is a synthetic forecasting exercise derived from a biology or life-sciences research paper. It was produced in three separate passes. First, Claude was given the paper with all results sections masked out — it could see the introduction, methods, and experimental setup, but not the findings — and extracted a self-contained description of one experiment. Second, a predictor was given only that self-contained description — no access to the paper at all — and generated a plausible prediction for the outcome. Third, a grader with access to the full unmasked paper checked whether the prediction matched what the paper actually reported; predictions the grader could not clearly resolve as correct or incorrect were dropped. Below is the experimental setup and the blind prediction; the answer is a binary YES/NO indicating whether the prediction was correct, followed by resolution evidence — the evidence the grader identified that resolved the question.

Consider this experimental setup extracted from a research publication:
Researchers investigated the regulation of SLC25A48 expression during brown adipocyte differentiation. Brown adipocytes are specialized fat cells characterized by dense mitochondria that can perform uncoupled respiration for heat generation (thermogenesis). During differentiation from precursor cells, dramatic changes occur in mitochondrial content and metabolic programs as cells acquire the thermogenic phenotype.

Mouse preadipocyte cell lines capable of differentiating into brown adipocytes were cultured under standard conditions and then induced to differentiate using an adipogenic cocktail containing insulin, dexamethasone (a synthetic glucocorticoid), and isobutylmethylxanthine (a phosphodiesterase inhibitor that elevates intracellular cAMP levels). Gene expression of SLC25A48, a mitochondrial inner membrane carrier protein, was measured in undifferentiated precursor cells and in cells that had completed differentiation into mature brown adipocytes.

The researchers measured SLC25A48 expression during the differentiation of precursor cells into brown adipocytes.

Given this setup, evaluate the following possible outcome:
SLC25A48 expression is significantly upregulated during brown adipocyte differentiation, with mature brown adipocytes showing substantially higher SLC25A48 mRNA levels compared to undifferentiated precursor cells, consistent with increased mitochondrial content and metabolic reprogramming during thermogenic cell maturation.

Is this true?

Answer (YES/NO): YES